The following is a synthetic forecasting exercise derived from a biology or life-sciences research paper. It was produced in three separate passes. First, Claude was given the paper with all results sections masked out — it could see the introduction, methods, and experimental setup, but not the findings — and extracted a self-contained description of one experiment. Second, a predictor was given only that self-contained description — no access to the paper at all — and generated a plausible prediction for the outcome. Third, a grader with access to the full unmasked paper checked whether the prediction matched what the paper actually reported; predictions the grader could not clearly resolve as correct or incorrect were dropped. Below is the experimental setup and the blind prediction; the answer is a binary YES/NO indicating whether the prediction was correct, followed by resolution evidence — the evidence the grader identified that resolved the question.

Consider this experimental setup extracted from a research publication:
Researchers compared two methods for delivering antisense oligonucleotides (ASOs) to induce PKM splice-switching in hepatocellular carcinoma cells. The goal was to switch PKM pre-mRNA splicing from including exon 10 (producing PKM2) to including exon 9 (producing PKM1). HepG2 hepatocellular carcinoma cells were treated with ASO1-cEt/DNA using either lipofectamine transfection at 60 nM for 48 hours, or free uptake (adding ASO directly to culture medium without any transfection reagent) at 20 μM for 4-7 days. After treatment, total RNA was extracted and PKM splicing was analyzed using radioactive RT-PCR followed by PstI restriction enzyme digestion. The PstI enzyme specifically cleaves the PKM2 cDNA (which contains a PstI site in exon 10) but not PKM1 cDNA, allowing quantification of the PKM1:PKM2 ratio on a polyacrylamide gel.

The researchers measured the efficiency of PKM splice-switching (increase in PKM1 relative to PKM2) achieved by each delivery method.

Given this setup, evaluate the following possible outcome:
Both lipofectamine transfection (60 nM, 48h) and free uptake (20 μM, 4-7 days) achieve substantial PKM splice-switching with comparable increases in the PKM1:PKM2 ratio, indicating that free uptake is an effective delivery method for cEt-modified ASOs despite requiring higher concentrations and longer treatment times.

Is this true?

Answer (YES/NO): NO